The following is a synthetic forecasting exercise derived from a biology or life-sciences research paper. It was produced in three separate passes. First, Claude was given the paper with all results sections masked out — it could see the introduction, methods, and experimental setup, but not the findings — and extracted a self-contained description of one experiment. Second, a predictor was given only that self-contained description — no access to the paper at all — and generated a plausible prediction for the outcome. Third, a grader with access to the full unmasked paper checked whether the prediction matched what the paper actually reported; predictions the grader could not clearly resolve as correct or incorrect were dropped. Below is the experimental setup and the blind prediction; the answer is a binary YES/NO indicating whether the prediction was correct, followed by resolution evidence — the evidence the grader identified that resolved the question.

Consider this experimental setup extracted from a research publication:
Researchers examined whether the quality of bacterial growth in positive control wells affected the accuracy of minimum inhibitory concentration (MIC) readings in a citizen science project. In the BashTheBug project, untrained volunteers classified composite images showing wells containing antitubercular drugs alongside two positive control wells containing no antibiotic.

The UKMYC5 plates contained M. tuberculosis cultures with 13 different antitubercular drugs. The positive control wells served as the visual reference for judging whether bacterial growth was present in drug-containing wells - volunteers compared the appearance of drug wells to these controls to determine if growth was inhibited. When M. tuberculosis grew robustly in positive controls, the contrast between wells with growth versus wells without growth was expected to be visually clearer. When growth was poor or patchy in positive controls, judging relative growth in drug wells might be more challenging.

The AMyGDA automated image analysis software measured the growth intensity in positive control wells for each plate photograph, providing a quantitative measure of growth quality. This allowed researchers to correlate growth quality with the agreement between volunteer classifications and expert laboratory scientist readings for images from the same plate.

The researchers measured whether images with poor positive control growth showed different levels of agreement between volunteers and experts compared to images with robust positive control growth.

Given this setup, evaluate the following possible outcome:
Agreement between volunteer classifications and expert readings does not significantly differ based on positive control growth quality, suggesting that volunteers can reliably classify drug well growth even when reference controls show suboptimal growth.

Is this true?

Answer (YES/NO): YES